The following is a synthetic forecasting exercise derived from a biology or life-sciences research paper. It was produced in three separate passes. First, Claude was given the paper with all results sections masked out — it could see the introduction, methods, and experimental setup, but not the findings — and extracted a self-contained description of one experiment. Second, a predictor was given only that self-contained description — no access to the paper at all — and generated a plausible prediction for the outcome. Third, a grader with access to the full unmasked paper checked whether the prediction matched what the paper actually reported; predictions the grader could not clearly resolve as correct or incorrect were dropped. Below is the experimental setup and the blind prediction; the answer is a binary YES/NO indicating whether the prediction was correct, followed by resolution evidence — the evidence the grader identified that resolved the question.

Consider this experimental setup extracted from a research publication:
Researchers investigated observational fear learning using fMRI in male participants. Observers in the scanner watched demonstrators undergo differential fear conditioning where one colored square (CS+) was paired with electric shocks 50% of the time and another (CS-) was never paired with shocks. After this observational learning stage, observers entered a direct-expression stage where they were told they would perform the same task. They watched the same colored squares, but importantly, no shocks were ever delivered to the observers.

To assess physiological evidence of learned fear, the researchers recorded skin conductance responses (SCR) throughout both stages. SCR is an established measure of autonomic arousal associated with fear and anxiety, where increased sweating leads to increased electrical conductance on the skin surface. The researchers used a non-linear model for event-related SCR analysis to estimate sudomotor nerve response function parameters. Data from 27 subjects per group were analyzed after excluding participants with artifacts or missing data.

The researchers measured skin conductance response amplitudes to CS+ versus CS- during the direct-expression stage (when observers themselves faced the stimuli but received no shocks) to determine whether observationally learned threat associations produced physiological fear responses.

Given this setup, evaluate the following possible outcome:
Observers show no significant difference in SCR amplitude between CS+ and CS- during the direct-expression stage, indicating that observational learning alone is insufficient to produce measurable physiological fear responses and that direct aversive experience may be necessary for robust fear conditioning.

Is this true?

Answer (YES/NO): NO